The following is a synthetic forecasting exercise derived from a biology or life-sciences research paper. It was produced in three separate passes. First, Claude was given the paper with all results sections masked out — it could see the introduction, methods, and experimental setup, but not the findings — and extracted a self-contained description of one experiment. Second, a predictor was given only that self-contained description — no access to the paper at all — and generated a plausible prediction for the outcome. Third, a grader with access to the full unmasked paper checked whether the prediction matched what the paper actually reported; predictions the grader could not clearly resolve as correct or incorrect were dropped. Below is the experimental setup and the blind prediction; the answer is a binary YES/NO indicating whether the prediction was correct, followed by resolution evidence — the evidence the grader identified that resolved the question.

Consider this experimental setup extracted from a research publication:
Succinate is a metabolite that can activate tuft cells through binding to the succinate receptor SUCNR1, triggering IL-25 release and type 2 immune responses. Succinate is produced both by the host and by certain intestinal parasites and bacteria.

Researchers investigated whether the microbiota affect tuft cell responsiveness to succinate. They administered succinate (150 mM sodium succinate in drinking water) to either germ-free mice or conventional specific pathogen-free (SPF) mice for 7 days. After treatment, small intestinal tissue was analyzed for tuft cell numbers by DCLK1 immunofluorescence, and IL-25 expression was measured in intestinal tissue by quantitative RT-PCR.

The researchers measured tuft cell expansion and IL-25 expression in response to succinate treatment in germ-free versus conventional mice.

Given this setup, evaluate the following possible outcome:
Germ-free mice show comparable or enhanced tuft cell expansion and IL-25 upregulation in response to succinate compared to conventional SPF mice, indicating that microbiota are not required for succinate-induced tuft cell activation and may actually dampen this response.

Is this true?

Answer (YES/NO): YES